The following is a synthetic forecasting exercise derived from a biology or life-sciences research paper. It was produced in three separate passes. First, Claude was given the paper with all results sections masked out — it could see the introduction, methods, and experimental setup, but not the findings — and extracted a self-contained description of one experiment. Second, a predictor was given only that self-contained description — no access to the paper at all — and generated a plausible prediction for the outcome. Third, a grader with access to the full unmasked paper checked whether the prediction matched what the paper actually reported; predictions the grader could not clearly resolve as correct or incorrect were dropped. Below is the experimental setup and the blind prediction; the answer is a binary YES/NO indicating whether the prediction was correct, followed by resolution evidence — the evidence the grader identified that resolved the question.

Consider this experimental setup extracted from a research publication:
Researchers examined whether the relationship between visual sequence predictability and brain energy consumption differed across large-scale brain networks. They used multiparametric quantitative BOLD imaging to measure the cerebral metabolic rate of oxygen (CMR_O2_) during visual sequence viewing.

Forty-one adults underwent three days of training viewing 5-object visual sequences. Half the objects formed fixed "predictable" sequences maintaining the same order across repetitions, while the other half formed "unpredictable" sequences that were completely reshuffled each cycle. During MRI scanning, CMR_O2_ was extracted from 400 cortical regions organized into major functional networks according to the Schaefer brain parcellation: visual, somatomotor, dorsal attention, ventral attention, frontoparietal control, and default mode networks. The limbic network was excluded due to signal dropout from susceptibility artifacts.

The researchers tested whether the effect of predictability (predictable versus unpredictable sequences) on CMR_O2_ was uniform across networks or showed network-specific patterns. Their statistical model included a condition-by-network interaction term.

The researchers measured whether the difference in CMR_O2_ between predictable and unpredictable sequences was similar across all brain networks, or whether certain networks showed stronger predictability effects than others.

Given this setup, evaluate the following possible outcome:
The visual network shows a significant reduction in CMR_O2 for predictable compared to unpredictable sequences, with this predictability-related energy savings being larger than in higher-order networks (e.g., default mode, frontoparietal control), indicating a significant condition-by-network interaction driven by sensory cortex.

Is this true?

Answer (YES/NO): NO